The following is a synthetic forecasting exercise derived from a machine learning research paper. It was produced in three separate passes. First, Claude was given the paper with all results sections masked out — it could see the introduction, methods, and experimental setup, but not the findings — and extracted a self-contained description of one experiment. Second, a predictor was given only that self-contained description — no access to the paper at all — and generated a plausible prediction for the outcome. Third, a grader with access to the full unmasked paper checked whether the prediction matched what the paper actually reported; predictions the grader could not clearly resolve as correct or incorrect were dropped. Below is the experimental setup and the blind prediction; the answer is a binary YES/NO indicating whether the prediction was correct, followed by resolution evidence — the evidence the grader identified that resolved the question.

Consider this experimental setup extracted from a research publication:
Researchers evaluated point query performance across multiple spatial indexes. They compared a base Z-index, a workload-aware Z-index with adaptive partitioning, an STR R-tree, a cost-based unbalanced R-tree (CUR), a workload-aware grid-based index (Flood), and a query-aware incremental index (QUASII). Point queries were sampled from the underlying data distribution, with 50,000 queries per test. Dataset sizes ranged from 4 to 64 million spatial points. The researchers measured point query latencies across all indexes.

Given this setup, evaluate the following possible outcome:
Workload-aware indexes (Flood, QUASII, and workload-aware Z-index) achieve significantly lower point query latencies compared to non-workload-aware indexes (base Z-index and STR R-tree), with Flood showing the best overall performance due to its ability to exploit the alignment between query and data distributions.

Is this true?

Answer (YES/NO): NO